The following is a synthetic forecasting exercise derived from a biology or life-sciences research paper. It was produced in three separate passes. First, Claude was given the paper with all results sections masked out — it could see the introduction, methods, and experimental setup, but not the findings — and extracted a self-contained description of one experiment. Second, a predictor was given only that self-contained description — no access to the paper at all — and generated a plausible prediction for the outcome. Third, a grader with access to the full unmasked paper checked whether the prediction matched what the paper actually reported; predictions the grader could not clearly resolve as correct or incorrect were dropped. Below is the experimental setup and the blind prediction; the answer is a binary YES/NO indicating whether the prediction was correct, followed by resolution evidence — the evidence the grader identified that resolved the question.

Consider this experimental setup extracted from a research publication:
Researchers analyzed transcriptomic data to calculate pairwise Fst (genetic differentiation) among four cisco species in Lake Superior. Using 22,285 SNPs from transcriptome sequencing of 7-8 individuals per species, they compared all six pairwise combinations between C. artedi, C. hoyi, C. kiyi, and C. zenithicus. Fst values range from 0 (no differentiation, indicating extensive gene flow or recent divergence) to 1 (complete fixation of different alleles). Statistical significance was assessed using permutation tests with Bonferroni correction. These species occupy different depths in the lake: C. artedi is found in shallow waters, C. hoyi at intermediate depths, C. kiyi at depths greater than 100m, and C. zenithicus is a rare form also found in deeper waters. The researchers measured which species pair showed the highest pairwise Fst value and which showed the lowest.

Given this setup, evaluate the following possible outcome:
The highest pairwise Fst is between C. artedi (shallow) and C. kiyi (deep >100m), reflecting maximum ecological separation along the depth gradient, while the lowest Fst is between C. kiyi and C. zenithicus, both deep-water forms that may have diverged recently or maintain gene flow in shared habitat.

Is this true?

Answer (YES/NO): NO